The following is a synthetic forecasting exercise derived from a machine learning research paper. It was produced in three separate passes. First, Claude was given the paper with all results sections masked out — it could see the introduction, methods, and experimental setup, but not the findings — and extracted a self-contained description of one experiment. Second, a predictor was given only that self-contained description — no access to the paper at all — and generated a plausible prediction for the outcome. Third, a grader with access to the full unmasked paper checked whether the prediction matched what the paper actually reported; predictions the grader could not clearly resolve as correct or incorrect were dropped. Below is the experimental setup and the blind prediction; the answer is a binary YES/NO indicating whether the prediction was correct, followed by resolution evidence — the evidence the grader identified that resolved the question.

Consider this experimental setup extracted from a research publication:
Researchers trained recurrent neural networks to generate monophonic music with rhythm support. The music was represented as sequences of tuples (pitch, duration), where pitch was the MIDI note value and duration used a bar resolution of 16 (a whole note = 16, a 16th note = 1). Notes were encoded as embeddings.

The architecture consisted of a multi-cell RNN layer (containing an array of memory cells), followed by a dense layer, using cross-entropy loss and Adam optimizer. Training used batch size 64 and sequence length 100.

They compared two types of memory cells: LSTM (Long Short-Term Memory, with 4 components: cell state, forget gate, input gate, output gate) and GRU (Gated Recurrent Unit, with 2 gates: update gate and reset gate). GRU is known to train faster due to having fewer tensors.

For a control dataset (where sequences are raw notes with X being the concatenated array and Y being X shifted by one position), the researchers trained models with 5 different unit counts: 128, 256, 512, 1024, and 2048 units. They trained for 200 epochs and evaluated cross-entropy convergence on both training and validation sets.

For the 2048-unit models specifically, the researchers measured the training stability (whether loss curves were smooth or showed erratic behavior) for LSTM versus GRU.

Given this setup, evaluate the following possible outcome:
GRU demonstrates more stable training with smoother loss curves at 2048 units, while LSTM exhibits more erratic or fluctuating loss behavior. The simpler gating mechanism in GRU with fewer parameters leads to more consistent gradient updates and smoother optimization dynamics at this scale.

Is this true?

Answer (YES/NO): NO